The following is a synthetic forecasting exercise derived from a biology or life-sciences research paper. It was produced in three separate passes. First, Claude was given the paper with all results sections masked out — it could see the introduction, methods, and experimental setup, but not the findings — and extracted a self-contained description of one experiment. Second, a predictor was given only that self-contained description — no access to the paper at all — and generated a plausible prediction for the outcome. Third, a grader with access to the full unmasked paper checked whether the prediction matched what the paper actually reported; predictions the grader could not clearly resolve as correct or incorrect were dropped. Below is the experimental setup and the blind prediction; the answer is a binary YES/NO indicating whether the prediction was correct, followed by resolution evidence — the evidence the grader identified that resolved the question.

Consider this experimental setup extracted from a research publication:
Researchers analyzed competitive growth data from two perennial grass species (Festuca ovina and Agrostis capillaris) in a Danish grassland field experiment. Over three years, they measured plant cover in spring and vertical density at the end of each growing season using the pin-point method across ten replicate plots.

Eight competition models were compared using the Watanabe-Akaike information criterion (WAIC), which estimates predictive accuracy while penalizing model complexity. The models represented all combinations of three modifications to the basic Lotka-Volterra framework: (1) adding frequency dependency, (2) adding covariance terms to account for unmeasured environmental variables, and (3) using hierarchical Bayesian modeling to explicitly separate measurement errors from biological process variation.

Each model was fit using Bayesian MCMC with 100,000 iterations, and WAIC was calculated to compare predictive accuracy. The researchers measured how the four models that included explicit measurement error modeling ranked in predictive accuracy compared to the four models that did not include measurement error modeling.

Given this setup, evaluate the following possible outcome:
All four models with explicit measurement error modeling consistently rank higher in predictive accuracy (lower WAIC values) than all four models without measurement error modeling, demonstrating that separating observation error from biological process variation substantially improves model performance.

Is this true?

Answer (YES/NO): YES